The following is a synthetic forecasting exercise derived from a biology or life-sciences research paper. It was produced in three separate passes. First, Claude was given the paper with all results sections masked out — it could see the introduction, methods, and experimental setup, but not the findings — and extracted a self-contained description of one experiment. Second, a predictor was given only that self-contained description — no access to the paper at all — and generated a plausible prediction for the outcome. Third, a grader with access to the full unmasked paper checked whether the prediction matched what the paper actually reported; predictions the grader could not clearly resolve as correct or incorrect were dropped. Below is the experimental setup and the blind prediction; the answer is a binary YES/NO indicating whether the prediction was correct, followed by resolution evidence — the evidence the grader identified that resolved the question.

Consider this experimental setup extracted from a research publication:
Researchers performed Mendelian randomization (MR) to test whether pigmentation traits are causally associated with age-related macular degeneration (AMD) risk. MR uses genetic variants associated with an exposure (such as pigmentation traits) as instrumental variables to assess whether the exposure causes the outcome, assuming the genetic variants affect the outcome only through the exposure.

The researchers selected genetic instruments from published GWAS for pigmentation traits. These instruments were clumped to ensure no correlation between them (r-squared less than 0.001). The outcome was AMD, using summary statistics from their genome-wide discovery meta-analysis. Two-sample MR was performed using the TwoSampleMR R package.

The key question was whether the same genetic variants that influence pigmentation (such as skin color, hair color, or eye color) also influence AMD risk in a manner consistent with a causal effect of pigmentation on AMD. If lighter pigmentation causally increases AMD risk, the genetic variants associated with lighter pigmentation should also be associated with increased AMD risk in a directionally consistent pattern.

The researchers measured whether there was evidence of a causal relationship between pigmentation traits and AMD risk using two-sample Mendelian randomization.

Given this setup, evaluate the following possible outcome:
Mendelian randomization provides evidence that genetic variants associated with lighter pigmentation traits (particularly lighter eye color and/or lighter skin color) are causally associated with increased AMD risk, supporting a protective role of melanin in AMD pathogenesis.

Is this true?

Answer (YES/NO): YES